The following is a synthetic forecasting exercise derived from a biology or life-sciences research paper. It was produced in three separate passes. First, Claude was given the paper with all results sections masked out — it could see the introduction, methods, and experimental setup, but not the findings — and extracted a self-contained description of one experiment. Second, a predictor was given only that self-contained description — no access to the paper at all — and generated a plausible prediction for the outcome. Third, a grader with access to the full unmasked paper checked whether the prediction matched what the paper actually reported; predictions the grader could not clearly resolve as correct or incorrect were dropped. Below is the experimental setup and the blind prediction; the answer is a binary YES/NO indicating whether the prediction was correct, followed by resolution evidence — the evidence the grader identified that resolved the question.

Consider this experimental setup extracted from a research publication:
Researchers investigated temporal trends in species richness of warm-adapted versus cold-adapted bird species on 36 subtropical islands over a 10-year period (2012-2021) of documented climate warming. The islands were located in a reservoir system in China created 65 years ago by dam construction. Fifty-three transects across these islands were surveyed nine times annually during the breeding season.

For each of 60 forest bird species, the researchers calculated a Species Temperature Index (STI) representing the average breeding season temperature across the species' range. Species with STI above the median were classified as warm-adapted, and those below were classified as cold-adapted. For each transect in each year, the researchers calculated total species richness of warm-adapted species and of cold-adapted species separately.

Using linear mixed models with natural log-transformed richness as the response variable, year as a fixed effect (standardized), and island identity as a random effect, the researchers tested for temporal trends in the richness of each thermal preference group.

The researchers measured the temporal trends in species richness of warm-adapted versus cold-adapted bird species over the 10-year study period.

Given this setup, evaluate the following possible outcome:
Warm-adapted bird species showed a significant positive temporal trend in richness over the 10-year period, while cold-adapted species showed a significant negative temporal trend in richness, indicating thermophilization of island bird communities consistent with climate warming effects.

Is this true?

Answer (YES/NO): YES